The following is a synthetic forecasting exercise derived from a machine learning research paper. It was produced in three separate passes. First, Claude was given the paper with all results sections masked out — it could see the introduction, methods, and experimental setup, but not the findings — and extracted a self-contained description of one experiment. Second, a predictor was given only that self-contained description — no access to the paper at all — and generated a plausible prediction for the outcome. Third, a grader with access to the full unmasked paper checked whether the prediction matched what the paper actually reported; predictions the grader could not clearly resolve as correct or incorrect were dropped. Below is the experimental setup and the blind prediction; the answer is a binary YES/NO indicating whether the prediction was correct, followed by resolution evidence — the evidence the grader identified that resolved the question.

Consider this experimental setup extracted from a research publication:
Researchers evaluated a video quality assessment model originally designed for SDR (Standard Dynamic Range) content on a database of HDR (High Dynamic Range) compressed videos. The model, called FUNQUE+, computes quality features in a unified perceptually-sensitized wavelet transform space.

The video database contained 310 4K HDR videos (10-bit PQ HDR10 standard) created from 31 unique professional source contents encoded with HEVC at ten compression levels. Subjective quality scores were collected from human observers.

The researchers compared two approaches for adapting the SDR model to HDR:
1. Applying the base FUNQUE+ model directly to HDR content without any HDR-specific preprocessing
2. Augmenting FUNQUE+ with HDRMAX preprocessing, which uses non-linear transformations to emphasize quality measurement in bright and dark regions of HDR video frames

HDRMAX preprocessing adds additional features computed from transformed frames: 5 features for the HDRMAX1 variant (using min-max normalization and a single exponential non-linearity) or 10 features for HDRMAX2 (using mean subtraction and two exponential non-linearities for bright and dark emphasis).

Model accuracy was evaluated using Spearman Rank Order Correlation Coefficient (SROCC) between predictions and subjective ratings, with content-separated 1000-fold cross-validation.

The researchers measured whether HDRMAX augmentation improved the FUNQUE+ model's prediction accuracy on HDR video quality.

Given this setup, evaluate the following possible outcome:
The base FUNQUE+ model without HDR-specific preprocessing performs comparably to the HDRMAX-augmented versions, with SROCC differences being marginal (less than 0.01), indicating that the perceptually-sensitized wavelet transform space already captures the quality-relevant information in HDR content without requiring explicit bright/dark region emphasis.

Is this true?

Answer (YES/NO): NO